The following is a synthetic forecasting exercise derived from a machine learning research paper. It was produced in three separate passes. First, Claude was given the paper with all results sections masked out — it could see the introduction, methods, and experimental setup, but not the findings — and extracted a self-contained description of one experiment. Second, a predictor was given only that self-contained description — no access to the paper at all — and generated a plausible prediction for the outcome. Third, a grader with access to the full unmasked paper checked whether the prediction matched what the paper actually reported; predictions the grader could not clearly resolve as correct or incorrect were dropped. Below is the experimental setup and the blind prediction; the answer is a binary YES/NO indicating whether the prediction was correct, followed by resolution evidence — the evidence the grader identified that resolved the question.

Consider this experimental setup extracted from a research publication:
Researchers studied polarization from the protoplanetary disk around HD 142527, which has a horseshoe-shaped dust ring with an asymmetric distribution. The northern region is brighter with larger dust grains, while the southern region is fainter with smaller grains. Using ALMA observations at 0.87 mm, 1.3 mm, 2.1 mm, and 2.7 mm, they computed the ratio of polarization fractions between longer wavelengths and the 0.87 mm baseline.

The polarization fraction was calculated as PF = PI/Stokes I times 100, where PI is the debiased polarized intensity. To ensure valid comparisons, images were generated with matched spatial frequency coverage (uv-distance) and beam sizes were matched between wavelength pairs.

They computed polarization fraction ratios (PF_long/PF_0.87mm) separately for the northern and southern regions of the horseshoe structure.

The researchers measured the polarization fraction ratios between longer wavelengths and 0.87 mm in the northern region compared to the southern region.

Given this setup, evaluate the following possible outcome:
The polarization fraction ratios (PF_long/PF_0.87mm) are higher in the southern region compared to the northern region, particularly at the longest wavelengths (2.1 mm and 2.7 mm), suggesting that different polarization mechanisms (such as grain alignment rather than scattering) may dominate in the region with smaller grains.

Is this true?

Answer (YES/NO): NO